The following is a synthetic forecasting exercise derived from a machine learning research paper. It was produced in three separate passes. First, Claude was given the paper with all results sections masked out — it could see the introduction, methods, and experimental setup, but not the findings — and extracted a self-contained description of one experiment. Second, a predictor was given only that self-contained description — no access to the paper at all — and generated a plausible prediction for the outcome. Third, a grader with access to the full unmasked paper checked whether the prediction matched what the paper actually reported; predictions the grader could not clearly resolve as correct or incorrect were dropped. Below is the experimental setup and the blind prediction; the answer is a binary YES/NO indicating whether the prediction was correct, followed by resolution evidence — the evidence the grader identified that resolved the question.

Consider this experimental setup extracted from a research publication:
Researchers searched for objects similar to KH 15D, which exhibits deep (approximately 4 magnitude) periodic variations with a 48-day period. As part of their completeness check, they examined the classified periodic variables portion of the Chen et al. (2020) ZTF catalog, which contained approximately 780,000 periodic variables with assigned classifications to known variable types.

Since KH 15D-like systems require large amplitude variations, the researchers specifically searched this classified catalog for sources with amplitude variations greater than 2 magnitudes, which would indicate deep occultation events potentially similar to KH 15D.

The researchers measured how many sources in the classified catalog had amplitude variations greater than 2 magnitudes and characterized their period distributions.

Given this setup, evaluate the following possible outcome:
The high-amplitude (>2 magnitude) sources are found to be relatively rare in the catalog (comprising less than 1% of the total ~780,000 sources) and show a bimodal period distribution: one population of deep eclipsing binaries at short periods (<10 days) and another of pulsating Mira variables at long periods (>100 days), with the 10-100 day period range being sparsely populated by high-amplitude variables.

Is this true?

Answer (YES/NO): NO